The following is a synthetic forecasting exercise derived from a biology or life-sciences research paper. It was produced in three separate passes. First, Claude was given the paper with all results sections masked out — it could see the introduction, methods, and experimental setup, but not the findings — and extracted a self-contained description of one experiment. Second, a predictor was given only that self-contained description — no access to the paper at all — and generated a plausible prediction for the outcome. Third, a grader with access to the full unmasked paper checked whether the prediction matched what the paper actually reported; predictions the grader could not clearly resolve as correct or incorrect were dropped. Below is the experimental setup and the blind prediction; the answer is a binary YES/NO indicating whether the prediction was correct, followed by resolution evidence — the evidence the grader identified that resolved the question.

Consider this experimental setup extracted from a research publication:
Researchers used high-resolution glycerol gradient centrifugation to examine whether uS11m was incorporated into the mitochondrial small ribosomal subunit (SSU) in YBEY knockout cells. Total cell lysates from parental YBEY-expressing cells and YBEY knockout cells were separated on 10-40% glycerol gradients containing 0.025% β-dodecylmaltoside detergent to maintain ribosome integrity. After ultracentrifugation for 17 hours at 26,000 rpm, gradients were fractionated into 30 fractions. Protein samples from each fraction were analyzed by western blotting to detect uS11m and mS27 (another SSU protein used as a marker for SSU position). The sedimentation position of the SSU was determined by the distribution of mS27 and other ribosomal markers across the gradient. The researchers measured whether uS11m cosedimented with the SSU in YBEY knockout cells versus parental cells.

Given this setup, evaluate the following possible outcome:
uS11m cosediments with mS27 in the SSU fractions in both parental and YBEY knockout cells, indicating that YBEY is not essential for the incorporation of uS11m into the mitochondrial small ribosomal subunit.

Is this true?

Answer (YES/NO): NO